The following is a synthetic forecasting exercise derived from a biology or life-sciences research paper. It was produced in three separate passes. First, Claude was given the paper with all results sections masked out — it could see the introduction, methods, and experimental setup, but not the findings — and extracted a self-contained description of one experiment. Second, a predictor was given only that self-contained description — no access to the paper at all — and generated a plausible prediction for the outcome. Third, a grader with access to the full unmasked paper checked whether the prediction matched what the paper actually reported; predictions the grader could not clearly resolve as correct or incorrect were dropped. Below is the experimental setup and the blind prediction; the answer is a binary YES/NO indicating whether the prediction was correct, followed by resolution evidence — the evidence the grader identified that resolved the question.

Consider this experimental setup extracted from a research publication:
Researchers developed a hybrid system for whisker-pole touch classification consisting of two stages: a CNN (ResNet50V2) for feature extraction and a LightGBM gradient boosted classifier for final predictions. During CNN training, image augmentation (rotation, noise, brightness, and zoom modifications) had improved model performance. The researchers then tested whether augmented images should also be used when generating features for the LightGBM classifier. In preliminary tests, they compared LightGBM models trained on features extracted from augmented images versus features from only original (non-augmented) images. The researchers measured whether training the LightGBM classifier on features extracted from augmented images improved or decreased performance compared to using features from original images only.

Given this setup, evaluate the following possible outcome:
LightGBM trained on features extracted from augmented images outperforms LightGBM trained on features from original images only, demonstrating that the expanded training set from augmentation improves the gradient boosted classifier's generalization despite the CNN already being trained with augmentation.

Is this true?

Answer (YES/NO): NO